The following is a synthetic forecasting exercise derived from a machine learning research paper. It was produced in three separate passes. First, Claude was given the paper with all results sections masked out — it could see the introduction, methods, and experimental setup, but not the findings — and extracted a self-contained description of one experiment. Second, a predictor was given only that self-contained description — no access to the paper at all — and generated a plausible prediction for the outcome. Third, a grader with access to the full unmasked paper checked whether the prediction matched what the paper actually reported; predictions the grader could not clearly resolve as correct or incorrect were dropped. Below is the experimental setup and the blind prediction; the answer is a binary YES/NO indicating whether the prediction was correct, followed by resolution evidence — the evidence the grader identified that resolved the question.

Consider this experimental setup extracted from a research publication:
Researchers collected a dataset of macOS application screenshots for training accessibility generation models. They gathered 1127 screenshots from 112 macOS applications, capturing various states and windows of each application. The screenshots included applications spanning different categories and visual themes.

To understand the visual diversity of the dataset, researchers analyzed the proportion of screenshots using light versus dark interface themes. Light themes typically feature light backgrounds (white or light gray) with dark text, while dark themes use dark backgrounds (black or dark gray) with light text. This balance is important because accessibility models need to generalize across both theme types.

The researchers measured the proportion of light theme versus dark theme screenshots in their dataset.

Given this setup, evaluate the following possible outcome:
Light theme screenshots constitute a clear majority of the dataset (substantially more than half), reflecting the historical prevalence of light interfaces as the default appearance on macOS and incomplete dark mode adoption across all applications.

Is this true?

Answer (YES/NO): NO